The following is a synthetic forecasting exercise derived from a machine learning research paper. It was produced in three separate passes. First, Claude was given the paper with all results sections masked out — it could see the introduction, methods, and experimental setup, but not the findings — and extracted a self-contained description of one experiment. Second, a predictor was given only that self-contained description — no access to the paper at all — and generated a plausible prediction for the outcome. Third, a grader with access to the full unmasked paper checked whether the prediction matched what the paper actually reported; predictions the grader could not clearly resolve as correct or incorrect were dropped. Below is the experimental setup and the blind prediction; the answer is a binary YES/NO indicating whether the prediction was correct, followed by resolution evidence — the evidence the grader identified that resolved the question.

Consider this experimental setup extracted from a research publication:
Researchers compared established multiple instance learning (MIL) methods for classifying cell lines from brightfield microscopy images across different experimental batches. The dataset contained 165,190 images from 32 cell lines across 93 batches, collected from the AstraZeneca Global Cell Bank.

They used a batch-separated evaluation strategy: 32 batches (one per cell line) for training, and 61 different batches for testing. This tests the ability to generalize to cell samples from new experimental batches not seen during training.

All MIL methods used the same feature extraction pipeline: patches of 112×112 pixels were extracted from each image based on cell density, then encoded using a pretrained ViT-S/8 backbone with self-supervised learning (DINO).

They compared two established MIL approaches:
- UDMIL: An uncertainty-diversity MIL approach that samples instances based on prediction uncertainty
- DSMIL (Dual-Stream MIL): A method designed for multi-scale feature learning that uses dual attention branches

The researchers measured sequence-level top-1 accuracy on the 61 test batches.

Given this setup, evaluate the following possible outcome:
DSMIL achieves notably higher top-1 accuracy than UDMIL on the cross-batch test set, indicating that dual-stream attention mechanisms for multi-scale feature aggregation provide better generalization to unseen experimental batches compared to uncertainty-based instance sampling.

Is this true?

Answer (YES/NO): YES